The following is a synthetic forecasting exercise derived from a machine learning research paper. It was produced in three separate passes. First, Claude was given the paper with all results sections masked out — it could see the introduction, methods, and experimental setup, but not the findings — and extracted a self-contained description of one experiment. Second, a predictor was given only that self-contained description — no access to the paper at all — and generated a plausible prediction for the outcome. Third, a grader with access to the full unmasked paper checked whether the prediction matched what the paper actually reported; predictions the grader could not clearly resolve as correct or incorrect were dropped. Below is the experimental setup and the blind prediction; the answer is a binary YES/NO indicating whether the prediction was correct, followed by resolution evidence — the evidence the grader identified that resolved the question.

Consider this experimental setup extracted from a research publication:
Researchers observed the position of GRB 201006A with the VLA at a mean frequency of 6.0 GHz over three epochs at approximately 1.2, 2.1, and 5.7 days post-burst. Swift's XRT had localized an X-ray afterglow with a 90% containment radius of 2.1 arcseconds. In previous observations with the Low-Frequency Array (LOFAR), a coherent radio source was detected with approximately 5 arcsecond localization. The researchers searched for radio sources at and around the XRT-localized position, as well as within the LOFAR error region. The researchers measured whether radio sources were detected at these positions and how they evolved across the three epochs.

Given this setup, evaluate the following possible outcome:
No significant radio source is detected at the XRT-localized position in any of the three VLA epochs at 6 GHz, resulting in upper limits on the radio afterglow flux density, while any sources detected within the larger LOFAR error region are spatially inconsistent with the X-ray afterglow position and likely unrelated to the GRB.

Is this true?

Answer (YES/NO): NO